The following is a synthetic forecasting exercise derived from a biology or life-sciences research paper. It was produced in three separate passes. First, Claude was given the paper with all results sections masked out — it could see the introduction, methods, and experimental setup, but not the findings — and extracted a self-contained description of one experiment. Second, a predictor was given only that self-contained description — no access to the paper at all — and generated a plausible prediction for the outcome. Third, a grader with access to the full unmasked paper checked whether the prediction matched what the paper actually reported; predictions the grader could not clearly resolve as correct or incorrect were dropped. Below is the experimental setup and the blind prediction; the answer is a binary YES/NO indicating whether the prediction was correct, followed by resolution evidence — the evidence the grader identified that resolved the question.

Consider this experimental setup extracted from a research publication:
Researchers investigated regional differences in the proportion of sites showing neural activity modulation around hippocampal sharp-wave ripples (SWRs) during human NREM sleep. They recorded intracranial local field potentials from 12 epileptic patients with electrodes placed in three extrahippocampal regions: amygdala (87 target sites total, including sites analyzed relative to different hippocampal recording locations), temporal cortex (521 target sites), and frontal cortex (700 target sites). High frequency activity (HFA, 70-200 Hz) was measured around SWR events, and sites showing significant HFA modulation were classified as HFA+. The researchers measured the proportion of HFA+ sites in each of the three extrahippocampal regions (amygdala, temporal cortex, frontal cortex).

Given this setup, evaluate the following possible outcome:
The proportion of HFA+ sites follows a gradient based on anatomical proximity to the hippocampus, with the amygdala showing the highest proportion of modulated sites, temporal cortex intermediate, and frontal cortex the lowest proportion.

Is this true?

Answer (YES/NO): YES